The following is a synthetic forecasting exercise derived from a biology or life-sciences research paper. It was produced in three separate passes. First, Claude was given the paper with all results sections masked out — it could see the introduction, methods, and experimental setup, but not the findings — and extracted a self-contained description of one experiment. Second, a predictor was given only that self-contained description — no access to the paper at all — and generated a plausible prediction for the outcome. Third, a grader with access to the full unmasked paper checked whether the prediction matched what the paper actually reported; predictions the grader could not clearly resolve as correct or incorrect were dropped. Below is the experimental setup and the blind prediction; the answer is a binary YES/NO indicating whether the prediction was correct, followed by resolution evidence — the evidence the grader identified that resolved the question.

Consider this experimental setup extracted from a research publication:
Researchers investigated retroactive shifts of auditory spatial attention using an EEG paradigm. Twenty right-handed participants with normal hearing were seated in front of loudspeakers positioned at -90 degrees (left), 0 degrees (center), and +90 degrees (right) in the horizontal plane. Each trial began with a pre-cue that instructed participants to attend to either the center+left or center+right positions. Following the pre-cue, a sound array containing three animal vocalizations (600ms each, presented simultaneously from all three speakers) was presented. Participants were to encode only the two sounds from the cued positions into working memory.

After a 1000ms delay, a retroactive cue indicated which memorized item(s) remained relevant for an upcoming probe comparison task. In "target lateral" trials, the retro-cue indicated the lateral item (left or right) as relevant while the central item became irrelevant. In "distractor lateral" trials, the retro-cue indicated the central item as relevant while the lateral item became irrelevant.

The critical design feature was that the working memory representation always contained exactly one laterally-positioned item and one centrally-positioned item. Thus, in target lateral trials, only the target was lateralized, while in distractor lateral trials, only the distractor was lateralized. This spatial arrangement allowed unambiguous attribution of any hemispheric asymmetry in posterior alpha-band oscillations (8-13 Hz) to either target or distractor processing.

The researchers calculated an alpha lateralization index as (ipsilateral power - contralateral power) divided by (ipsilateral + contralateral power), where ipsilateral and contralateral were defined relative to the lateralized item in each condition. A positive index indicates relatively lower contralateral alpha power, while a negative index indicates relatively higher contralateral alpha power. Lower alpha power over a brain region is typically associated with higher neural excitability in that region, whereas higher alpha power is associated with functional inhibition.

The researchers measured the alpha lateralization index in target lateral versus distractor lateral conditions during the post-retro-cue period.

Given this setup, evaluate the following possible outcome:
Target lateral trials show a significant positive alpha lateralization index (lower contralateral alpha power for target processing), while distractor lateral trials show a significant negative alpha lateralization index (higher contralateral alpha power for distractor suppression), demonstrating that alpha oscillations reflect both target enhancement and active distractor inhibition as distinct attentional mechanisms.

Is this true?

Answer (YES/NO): YES